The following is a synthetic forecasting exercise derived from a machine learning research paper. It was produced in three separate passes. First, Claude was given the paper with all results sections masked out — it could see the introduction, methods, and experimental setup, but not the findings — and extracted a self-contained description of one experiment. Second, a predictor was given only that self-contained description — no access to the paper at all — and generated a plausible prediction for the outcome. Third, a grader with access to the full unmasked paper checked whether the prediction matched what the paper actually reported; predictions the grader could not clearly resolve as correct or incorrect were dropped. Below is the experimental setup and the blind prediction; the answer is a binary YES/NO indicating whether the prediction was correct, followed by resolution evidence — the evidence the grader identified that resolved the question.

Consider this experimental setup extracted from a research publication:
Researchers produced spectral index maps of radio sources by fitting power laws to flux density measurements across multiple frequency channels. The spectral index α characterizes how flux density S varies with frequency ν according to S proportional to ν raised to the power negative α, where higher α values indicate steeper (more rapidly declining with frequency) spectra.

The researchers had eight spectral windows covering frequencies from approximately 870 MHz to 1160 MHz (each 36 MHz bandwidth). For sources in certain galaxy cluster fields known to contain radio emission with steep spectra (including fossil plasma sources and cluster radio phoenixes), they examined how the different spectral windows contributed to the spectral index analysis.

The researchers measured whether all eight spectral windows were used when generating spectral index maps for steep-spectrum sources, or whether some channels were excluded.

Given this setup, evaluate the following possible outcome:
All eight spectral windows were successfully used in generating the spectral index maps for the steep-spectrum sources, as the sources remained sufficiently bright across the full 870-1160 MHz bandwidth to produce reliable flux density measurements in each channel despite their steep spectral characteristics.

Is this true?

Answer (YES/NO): NO